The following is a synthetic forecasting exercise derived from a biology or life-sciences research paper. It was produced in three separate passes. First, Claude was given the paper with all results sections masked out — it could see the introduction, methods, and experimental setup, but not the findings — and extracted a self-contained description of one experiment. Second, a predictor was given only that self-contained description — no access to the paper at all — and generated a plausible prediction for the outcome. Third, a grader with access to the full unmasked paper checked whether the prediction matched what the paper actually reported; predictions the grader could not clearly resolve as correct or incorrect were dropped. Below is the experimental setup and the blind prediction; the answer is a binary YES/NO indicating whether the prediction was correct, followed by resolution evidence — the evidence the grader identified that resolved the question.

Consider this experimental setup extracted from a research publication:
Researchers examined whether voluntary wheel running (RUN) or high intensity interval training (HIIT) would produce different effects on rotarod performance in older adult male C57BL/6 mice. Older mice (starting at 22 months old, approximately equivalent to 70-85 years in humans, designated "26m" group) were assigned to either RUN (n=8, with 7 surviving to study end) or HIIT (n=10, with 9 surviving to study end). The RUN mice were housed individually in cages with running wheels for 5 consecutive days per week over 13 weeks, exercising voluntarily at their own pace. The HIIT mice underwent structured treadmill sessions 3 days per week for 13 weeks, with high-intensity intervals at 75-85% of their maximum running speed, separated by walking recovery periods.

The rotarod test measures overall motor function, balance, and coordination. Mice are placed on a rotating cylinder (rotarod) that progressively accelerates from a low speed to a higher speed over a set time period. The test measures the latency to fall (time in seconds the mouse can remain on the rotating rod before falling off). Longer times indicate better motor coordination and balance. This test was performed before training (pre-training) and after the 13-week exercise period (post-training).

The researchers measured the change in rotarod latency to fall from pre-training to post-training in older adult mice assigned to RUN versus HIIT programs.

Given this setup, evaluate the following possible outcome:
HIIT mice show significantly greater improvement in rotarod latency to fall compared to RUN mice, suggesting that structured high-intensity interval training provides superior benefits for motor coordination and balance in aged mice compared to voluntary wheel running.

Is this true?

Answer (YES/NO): NO